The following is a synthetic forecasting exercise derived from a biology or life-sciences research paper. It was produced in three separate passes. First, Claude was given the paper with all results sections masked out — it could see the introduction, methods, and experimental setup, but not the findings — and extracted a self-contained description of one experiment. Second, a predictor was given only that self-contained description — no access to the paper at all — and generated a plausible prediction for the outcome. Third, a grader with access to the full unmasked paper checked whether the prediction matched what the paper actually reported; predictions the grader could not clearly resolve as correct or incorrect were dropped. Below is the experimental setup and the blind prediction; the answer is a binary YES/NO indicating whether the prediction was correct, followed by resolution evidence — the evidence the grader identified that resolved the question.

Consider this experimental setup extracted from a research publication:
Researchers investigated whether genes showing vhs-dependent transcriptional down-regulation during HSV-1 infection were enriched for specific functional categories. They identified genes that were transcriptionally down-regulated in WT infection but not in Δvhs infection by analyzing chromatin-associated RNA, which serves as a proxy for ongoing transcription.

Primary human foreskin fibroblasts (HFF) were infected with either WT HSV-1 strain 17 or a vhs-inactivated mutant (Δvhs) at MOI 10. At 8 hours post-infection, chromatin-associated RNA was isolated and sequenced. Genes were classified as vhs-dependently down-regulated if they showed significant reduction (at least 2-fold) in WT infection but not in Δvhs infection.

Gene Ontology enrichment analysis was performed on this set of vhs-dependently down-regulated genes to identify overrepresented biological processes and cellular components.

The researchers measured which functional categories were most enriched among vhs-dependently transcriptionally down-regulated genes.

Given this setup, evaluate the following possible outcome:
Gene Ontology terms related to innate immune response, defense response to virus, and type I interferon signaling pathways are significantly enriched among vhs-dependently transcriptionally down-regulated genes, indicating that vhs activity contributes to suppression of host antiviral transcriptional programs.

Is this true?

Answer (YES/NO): NO